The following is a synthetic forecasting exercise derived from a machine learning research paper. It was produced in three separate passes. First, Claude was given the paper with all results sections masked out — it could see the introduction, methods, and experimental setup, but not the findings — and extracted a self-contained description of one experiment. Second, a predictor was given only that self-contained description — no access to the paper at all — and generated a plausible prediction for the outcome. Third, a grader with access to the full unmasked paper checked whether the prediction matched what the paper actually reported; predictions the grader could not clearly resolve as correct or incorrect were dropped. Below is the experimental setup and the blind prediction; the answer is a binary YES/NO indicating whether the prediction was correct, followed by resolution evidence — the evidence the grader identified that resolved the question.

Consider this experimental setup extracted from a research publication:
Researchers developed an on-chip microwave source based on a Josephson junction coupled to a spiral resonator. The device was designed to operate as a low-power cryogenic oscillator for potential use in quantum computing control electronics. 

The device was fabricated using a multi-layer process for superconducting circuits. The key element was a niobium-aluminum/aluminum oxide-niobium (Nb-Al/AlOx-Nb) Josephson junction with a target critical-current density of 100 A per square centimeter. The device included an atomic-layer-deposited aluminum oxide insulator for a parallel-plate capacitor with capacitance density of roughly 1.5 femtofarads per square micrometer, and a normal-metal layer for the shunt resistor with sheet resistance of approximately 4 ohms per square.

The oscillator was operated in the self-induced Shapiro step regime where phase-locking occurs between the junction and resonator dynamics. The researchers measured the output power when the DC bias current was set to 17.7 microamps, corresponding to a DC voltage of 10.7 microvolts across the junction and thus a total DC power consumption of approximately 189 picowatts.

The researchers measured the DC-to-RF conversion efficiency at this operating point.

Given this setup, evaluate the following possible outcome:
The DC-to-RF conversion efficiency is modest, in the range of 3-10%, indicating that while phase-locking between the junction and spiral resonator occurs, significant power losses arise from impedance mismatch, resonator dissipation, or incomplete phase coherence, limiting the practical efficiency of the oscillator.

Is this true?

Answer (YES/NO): NO